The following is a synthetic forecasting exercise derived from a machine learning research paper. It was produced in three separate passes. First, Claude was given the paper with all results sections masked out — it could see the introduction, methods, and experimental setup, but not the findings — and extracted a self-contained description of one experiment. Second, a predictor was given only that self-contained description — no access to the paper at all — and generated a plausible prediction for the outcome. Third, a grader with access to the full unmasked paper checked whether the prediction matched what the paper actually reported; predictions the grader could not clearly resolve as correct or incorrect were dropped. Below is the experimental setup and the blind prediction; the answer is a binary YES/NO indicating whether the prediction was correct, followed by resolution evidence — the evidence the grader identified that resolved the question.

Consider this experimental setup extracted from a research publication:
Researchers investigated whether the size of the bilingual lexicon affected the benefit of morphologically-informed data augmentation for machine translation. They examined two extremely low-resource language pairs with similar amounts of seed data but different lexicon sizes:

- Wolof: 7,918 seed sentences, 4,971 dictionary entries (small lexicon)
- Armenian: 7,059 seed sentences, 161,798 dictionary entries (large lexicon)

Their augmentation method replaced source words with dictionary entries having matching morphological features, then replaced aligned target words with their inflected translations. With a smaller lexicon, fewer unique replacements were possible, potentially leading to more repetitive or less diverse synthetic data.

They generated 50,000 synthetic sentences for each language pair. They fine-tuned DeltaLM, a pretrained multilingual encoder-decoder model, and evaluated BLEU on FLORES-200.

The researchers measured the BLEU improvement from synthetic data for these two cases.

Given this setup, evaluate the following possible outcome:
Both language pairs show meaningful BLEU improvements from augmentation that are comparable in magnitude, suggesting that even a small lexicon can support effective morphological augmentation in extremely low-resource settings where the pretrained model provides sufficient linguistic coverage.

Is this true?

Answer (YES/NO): NO